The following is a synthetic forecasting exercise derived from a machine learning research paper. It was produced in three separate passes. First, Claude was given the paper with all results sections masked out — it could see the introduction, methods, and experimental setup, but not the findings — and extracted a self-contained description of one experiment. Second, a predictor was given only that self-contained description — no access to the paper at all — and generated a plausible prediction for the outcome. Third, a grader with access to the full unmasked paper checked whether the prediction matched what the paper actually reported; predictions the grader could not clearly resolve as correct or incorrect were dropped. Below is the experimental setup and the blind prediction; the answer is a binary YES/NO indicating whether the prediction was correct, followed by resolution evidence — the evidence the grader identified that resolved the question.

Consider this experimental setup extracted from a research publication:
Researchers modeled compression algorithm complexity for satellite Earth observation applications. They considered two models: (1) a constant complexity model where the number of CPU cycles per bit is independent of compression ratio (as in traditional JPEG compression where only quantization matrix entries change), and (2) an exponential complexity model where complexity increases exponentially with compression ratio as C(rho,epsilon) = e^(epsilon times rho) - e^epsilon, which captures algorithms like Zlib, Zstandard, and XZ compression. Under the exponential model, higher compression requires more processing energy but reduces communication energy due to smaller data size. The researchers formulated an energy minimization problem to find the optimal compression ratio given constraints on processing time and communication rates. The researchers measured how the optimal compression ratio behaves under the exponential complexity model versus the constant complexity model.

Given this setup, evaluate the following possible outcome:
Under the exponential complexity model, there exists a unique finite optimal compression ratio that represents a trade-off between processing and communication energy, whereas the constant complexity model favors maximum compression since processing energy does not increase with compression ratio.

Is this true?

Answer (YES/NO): YES